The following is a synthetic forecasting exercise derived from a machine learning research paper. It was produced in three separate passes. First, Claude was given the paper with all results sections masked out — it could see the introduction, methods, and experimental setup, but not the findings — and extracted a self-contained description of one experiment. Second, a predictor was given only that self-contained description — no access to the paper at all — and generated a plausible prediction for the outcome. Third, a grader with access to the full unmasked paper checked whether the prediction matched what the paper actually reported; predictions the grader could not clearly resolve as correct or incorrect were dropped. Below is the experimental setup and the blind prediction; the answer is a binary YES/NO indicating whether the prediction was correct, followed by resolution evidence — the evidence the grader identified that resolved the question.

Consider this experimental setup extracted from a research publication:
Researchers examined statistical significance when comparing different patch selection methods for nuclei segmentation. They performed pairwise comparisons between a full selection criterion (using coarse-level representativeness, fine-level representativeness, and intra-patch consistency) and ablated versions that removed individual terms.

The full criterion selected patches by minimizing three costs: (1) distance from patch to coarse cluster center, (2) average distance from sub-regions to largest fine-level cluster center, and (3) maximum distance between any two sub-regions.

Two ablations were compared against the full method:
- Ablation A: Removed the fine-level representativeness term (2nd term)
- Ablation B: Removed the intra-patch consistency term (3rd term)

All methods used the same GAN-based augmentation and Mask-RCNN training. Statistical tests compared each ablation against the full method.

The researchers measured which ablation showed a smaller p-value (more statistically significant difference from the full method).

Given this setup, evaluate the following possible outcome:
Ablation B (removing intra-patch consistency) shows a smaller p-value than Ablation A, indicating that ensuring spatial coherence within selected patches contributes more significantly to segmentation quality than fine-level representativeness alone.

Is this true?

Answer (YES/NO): YES